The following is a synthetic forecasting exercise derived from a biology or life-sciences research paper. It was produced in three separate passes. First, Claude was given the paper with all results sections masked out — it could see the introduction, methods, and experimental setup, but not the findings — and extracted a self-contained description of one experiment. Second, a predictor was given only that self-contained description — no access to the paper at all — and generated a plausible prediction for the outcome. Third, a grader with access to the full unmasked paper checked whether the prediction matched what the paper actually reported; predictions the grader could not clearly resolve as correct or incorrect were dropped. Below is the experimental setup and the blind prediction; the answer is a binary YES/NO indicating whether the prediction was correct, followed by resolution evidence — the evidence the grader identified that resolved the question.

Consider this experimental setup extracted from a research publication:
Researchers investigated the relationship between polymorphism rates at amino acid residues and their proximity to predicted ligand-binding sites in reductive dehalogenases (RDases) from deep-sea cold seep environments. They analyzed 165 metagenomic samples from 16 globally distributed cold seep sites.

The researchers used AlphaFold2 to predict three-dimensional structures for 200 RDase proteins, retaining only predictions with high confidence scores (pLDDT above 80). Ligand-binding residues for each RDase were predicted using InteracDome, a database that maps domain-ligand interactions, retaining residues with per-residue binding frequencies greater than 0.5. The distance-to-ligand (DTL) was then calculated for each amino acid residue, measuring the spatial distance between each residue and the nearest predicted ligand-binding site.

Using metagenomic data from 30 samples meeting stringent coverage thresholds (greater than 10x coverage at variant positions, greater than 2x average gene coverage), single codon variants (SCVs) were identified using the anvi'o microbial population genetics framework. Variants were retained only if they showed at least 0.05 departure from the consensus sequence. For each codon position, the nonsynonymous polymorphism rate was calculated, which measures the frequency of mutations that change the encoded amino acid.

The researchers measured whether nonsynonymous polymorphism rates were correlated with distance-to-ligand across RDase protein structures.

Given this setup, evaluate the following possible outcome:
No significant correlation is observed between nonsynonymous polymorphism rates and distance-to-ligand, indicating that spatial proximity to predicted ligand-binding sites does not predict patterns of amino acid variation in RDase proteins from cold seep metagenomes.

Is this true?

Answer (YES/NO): NO